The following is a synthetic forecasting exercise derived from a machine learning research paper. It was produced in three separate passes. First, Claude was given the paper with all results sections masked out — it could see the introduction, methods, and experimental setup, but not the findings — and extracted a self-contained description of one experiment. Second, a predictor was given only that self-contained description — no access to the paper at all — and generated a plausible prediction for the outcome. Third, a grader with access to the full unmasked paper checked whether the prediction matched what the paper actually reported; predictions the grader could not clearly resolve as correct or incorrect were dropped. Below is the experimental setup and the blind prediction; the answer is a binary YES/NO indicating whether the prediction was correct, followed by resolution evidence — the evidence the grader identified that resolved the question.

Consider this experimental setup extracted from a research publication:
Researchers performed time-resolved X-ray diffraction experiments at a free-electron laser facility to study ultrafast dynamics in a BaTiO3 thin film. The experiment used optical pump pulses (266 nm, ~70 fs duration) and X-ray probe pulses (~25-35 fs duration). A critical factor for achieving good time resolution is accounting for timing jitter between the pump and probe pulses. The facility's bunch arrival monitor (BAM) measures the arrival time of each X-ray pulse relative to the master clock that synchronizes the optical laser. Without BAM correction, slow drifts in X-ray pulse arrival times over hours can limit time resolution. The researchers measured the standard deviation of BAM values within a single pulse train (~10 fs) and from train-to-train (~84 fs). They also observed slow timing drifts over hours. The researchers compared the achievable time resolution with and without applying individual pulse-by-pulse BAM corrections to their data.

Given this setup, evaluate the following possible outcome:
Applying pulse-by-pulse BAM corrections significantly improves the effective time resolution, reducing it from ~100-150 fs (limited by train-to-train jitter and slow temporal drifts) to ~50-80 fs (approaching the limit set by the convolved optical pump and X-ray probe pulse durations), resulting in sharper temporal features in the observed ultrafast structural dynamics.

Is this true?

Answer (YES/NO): NO